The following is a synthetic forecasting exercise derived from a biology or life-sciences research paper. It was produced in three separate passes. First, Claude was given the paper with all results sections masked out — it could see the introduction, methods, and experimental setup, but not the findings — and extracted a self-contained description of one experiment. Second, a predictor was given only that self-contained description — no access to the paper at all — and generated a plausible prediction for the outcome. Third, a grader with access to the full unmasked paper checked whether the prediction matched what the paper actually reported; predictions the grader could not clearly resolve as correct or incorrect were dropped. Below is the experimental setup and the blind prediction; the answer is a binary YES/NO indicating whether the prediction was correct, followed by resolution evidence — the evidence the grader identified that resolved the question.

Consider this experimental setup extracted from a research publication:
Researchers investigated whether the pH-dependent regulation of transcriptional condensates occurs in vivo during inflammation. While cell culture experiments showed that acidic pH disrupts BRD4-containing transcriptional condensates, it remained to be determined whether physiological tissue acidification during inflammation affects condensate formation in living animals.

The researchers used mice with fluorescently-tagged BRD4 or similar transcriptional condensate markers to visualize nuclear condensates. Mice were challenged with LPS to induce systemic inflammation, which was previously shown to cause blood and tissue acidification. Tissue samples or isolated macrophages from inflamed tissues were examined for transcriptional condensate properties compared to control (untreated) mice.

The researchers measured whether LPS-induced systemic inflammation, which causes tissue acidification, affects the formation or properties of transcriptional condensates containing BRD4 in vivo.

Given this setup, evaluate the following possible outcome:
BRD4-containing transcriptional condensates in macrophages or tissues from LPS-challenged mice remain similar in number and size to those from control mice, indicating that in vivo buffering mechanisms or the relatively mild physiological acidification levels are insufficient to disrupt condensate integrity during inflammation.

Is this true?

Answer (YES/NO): NO